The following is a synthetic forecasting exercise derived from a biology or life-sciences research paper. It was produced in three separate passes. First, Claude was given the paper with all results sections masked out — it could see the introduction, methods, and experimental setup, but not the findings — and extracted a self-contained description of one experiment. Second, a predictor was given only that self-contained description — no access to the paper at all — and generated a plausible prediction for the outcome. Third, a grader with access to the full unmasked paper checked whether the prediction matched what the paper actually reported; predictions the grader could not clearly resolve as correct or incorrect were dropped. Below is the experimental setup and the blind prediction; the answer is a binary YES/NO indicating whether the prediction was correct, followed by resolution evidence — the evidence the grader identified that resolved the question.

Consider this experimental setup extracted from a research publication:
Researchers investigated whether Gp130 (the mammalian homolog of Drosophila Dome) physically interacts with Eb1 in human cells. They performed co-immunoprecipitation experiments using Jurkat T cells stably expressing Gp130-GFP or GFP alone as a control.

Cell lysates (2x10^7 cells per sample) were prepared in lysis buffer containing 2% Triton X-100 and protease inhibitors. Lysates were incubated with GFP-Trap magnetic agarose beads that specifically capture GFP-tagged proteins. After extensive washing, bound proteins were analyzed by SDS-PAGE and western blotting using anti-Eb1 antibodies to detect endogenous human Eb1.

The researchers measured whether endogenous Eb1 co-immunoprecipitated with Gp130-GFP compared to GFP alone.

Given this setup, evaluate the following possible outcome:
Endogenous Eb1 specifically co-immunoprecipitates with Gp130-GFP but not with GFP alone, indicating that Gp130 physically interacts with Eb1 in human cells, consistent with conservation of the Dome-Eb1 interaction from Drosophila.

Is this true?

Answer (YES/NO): YES